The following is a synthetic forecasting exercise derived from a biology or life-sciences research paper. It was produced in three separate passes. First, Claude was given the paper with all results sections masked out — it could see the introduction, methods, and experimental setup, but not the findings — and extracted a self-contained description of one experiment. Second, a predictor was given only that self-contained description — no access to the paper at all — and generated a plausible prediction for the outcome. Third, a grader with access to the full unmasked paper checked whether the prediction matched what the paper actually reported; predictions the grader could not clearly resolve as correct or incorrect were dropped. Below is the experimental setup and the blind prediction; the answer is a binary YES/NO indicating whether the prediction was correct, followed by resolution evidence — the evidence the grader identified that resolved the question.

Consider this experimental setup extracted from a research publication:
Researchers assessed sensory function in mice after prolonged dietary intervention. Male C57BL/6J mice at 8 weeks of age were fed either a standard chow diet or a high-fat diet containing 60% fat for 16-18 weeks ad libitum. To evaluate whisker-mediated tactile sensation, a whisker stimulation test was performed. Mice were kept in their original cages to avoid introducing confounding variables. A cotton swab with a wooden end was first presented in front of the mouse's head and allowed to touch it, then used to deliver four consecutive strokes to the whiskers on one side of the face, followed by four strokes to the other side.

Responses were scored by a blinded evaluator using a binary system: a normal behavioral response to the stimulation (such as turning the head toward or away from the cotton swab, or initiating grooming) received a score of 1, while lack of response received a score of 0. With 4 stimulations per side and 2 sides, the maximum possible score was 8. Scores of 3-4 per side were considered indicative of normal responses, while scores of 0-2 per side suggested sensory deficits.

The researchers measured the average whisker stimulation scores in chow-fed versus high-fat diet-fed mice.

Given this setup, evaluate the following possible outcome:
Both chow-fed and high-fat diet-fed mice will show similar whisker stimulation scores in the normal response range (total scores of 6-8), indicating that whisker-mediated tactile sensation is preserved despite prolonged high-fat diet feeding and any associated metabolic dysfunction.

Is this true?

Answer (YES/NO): NO